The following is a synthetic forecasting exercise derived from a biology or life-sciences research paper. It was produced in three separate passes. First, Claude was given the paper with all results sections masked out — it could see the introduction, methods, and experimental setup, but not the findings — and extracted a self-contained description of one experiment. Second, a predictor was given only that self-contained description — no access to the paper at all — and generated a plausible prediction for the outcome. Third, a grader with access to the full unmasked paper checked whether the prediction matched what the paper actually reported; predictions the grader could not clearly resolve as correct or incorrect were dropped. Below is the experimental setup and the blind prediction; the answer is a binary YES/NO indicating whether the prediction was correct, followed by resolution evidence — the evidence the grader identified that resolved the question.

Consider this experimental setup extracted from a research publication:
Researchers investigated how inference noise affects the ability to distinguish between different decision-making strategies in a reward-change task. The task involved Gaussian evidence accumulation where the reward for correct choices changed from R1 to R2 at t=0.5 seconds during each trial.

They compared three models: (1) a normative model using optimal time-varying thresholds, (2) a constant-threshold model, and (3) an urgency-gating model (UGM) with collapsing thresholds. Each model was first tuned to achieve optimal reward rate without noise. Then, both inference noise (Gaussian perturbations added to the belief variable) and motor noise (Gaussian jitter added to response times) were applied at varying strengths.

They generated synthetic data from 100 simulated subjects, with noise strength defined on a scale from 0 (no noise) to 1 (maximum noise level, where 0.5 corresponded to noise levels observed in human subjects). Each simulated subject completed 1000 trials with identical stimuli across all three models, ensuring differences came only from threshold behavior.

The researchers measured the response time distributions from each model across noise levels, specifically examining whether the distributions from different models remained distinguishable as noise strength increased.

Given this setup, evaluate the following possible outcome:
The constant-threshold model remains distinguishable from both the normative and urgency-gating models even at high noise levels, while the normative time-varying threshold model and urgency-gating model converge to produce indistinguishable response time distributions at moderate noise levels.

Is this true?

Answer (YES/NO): NO